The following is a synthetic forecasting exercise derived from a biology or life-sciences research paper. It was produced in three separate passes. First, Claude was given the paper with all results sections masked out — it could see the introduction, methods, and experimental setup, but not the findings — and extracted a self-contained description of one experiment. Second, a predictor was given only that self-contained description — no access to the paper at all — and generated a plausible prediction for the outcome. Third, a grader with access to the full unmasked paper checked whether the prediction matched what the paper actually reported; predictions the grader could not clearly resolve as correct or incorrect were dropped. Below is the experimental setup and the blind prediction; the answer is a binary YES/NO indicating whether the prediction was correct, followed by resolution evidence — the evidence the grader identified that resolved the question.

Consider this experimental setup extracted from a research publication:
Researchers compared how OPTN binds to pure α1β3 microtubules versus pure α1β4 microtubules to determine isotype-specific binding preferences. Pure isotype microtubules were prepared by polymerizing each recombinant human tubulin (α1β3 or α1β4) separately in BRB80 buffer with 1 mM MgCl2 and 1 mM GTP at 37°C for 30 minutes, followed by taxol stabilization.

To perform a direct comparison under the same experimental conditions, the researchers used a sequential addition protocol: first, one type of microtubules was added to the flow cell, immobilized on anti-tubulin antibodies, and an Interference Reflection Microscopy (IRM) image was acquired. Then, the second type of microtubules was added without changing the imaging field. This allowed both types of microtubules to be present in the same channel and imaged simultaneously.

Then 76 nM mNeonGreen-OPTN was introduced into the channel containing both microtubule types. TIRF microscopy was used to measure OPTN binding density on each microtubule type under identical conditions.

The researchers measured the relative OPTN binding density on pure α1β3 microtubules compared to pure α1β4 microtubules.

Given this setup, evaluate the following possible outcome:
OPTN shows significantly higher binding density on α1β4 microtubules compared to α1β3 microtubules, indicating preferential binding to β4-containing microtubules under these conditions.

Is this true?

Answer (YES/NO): YES